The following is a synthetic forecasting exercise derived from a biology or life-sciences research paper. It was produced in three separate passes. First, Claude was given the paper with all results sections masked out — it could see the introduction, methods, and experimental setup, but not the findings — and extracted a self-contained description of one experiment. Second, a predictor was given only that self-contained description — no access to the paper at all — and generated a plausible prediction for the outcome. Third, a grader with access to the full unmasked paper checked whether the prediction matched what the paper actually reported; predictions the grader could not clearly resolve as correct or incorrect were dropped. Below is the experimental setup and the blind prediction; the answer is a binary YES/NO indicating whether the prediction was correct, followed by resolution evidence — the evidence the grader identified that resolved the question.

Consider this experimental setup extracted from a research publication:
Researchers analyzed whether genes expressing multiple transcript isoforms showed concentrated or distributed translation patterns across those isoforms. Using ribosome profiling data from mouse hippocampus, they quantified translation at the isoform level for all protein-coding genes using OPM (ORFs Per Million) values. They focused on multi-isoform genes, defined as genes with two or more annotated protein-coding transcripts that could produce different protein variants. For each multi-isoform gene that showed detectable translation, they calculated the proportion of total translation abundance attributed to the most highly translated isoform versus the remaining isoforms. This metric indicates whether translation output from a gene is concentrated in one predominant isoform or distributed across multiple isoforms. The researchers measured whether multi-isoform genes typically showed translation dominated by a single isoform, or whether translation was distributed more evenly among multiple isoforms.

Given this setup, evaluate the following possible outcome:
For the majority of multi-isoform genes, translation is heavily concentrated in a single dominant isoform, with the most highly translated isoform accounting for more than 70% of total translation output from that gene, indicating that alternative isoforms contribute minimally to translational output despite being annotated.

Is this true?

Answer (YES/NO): YES